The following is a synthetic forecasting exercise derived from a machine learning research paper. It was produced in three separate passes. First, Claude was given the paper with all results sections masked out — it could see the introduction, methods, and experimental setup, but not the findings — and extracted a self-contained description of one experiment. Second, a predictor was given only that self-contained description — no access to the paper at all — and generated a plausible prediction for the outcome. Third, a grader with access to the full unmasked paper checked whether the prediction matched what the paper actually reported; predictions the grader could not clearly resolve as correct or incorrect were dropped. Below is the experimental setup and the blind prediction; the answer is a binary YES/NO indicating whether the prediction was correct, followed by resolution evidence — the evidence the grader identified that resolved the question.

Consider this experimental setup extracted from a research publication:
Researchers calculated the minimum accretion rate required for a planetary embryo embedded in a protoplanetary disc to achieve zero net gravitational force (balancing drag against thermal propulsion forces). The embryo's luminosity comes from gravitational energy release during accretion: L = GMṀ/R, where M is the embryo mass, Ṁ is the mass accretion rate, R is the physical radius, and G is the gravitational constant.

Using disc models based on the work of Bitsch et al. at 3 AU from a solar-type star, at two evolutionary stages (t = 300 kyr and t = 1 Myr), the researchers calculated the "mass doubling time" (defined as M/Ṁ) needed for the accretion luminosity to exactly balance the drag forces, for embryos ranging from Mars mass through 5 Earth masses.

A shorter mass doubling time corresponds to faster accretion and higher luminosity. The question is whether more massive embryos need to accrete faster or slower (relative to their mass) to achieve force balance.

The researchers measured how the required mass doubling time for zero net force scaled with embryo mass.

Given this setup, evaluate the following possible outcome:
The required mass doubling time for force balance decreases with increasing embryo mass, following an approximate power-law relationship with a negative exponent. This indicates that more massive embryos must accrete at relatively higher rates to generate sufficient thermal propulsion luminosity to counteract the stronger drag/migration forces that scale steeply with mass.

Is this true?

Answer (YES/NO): NO